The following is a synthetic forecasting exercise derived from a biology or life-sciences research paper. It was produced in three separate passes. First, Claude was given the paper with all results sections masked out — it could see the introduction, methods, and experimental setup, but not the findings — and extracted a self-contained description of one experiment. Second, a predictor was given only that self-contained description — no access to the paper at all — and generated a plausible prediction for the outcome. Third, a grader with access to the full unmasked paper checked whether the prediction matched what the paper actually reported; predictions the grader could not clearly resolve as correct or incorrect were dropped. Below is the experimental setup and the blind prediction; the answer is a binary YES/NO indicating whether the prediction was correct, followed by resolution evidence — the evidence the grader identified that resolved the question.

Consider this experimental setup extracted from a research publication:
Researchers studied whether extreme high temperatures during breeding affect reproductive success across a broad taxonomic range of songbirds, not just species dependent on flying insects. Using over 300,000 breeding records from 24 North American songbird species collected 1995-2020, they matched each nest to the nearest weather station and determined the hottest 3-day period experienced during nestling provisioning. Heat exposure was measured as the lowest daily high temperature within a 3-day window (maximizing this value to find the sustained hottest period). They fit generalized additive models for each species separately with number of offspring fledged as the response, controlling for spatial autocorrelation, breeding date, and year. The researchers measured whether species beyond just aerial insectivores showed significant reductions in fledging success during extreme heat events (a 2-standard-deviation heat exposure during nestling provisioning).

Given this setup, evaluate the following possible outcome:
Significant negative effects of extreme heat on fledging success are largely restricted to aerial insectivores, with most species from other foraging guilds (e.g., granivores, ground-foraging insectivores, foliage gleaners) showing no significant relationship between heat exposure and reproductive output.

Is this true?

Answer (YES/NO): NO